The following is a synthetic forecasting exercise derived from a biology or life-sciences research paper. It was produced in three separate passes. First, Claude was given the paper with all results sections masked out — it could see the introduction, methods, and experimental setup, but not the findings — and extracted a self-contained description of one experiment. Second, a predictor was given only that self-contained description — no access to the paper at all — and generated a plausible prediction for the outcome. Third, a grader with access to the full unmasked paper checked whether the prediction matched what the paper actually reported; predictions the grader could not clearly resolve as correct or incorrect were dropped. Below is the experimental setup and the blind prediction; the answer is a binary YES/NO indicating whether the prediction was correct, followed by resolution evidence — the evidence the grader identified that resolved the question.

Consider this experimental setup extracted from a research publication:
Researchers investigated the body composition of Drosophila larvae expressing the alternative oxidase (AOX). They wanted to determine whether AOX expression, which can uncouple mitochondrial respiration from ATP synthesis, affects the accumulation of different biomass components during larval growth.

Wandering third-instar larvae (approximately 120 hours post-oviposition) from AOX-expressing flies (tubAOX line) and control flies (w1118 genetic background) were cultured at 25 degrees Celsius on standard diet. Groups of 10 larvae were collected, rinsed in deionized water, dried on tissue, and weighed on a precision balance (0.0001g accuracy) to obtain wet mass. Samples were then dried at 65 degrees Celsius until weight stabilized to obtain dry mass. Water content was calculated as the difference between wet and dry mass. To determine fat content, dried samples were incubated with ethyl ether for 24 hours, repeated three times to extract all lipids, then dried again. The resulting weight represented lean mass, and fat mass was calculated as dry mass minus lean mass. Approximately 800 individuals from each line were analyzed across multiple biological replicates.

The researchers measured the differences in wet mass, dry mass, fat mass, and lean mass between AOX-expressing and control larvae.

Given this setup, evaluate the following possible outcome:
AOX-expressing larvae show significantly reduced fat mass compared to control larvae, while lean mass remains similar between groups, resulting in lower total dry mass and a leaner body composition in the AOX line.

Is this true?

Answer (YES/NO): NO